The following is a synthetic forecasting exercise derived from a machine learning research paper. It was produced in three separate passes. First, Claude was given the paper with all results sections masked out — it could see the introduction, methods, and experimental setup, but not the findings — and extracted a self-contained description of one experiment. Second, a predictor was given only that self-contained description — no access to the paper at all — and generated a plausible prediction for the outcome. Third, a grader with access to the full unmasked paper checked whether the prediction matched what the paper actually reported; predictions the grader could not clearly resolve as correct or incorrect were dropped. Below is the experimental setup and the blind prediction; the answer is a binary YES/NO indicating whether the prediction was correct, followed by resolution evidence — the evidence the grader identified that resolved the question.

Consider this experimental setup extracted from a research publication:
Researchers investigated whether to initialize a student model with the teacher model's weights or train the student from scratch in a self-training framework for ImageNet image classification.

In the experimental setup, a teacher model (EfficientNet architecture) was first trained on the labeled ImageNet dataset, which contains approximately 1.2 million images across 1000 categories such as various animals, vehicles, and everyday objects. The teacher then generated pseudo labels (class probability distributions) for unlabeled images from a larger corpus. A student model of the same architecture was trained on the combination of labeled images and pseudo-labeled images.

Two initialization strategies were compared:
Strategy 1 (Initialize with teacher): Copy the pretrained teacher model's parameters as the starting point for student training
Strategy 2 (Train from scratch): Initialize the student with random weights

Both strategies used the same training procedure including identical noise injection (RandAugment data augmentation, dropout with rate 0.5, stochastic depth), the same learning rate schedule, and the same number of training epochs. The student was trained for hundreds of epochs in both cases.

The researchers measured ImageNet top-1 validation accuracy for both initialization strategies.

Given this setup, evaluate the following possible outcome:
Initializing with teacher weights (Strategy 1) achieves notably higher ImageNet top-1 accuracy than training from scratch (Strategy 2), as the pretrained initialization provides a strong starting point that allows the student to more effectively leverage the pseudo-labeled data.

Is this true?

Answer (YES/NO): NO